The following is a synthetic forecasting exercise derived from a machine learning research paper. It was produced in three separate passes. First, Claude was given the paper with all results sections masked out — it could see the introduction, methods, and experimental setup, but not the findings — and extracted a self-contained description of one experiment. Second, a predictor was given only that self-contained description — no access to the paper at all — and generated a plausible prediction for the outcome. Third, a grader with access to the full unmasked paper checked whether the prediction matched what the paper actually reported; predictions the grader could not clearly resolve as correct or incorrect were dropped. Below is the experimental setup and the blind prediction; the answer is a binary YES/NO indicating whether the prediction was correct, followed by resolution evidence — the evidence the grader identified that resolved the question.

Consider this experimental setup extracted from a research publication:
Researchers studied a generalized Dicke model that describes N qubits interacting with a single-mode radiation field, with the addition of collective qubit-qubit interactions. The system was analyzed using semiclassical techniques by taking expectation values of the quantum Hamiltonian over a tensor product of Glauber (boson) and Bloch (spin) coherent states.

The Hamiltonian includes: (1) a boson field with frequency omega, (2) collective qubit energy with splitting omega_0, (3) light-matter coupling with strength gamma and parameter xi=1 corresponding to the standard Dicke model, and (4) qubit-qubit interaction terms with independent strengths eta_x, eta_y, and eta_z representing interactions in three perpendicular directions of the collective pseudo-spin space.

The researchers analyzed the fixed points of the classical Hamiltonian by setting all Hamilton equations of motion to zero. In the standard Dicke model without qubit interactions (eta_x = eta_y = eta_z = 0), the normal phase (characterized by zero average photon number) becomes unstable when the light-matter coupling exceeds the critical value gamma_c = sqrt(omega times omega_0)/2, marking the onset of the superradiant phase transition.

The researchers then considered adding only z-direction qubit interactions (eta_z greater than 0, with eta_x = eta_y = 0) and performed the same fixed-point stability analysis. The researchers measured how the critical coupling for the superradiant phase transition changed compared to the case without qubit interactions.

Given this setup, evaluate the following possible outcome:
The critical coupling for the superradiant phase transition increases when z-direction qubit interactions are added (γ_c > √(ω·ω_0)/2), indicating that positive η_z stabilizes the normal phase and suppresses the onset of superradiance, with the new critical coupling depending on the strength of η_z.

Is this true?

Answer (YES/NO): NO